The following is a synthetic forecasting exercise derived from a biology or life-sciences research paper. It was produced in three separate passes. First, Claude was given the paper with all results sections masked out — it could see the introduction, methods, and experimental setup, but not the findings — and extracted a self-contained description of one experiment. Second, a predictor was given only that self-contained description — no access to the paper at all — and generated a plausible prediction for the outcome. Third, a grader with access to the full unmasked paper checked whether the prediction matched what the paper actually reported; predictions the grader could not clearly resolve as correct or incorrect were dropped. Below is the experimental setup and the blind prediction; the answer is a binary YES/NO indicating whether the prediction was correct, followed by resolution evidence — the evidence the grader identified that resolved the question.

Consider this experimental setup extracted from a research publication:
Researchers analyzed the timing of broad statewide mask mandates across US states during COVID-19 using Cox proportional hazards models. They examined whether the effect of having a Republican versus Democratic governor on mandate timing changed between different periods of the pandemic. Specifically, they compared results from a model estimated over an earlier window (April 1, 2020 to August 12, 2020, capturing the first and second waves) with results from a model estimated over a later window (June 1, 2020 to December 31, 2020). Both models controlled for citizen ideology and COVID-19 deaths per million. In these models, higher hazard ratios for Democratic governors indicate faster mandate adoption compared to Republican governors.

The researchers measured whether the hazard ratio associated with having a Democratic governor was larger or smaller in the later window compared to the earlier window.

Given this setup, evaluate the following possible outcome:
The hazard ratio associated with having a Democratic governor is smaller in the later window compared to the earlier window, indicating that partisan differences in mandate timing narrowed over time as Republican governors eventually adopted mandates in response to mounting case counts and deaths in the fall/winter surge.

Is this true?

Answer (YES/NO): NO